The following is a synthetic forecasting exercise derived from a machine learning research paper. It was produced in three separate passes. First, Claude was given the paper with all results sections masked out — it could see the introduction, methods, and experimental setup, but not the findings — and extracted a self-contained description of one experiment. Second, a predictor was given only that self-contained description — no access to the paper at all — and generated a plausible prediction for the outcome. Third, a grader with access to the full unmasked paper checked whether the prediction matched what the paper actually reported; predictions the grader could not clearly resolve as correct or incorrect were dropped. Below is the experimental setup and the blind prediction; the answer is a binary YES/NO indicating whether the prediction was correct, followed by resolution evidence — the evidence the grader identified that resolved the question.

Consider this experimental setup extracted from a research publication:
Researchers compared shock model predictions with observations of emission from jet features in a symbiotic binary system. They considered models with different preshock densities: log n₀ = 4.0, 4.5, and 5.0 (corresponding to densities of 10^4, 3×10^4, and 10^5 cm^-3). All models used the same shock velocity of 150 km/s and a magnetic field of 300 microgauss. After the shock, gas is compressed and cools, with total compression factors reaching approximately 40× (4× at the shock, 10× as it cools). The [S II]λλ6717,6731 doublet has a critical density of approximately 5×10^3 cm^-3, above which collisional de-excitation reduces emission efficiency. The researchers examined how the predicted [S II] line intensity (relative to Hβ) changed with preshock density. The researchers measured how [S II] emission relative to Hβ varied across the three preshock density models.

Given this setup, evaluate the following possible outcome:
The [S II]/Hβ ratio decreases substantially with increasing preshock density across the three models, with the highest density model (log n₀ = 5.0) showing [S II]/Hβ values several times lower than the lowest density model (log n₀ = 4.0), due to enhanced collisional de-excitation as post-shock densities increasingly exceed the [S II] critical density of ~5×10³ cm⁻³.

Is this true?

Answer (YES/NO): NO